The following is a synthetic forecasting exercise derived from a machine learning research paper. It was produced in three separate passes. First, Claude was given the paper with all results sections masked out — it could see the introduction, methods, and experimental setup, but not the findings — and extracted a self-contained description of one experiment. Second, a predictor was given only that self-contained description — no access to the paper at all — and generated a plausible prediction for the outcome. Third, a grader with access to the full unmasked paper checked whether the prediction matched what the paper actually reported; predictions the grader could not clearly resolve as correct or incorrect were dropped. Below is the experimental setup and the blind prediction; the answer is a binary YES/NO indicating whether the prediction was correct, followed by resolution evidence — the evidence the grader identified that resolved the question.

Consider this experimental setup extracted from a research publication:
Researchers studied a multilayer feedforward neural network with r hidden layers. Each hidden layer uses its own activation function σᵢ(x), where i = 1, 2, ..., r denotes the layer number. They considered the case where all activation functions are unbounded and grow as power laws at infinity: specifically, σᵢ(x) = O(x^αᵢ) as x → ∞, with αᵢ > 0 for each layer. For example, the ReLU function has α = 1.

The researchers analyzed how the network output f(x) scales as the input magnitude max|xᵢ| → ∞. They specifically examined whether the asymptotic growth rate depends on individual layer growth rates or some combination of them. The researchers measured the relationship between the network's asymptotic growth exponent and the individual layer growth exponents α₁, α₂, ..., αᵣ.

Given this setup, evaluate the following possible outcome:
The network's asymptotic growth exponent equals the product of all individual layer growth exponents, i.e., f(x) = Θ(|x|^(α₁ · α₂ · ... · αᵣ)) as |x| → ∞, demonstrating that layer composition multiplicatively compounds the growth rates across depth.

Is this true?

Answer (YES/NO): NO